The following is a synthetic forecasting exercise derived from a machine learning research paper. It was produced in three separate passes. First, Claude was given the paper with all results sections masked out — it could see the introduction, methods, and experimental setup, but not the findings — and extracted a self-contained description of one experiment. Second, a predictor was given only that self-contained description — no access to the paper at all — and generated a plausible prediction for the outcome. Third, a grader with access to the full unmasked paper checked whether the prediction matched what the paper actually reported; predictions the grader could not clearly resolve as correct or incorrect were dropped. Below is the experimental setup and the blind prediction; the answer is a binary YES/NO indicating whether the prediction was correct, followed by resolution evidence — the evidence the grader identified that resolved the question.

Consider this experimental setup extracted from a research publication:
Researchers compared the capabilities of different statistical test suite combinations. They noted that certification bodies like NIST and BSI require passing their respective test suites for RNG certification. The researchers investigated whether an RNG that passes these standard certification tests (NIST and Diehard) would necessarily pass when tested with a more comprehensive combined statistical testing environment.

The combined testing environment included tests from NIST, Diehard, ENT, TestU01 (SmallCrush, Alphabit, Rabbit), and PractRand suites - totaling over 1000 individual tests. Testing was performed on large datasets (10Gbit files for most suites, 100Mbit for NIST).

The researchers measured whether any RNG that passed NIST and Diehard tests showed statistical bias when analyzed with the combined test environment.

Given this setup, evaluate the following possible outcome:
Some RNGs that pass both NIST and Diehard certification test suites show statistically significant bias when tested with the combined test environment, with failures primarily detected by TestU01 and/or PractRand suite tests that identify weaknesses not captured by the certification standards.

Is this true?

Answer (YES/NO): YES